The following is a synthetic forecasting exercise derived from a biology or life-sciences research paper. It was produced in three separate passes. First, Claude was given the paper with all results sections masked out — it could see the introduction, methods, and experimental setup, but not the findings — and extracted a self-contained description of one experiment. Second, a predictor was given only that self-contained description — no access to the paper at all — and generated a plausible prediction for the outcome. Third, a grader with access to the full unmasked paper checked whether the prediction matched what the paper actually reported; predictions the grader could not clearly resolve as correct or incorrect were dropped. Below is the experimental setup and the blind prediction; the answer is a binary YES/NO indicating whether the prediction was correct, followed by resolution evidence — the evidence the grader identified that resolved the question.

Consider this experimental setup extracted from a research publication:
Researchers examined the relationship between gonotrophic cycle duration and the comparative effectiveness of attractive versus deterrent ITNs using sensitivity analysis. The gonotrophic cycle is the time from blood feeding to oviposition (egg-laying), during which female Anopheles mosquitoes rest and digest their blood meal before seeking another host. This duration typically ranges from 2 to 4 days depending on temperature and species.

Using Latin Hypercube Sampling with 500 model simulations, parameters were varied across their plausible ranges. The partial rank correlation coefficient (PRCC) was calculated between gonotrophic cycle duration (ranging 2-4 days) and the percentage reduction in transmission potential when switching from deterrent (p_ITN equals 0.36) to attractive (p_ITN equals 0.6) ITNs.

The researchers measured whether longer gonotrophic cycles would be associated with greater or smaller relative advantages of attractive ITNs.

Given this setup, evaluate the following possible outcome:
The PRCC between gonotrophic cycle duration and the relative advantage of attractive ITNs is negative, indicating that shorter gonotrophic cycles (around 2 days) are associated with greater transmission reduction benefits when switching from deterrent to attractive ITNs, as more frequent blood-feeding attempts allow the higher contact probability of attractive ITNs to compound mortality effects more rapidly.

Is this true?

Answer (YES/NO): NO